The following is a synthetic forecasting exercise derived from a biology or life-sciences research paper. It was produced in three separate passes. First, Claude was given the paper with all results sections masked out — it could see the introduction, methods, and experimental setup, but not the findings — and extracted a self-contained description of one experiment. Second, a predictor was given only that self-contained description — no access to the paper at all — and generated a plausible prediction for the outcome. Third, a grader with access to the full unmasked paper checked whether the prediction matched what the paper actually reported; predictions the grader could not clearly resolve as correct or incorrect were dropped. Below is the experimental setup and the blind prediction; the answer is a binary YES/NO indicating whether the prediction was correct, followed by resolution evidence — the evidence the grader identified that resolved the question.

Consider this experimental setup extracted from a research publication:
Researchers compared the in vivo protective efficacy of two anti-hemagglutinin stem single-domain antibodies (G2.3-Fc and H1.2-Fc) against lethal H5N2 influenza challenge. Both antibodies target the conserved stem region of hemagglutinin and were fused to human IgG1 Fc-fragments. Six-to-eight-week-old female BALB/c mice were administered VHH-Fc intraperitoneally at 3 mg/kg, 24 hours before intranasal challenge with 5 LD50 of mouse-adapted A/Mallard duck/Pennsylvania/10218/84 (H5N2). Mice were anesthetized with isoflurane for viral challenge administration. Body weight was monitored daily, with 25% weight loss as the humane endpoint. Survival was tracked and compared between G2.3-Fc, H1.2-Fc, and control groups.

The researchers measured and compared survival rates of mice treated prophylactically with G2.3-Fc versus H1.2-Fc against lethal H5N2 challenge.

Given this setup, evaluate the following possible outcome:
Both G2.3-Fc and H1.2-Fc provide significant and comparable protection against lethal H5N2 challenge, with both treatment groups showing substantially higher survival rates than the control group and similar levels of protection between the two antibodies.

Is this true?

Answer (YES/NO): YES